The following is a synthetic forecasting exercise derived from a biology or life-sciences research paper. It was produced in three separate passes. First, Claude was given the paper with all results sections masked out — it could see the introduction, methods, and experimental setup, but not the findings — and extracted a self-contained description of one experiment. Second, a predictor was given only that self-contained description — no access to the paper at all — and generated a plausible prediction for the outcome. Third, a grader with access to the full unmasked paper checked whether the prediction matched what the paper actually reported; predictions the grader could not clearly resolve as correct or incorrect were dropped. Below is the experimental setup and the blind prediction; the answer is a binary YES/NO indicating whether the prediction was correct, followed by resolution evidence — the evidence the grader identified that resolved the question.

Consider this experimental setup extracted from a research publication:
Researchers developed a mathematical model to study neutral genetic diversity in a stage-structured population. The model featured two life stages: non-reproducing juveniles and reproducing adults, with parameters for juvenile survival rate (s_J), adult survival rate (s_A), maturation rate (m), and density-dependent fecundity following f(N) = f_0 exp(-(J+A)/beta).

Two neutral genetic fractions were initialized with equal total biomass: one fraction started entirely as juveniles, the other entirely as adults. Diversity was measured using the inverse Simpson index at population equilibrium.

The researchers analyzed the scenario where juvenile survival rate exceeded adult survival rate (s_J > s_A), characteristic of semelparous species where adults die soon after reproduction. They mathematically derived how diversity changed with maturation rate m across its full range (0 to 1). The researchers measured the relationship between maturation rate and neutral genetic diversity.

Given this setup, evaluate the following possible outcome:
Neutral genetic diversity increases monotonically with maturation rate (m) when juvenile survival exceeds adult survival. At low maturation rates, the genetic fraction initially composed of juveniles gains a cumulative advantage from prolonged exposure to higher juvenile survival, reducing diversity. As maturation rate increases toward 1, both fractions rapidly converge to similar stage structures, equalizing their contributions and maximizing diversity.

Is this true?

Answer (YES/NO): NO